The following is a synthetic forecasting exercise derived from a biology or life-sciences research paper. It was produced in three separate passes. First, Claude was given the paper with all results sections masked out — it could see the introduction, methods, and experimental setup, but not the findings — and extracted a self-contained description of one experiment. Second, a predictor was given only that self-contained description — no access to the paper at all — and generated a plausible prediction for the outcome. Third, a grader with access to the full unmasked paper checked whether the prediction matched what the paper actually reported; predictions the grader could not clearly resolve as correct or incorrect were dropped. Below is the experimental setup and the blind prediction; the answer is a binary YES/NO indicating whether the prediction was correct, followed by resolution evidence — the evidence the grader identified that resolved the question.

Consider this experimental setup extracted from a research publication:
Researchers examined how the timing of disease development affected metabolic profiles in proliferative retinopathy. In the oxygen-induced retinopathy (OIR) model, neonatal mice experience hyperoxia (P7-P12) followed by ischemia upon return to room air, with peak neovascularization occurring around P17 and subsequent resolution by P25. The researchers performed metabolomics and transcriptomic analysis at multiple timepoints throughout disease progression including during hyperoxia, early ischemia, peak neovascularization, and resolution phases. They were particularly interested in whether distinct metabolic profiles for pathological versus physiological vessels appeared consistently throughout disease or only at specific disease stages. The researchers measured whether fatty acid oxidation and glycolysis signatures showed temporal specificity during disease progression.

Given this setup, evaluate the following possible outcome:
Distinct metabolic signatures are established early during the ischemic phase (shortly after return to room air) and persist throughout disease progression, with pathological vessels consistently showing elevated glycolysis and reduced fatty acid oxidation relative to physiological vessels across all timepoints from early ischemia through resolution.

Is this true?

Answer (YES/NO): NO